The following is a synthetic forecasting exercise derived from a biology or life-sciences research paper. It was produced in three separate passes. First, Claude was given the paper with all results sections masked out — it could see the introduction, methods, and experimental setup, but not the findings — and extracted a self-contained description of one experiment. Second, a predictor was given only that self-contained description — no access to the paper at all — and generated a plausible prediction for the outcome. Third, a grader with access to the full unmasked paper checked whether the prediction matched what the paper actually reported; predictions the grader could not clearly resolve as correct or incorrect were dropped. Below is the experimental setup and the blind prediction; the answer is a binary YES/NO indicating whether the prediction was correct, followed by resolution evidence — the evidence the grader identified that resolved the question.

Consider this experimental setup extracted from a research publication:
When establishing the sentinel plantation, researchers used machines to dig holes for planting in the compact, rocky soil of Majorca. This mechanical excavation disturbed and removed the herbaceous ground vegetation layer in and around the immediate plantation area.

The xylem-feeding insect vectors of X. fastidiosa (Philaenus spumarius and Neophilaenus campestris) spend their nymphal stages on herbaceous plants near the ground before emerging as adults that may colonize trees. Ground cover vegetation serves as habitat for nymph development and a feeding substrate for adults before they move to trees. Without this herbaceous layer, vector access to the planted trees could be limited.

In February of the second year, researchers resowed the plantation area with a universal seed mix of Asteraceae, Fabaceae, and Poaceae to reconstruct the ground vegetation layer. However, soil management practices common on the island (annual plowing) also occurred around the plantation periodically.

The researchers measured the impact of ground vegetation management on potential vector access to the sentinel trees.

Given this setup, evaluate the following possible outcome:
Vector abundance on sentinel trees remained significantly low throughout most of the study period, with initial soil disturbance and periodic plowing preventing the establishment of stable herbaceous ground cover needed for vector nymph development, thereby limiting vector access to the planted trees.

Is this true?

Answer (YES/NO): YES